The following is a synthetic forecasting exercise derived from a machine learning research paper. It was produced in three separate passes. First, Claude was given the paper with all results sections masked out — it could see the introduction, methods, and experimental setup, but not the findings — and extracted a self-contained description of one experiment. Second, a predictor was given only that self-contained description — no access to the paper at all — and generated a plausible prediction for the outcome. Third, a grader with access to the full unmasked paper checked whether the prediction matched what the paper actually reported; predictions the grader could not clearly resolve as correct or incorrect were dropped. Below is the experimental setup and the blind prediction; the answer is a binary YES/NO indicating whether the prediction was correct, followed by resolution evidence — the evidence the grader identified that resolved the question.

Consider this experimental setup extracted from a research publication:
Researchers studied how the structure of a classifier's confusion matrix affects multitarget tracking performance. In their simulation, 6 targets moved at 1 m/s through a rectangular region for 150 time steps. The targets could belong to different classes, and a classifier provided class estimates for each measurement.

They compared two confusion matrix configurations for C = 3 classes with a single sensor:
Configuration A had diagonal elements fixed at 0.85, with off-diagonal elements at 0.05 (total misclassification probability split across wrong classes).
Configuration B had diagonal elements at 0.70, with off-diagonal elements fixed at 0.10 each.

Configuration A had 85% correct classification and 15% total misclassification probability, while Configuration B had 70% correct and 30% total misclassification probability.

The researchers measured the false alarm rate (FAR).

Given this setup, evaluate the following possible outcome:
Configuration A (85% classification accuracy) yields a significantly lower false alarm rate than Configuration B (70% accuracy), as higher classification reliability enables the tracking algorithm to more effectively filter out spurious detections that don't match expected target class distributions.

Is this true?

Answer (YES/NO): YES